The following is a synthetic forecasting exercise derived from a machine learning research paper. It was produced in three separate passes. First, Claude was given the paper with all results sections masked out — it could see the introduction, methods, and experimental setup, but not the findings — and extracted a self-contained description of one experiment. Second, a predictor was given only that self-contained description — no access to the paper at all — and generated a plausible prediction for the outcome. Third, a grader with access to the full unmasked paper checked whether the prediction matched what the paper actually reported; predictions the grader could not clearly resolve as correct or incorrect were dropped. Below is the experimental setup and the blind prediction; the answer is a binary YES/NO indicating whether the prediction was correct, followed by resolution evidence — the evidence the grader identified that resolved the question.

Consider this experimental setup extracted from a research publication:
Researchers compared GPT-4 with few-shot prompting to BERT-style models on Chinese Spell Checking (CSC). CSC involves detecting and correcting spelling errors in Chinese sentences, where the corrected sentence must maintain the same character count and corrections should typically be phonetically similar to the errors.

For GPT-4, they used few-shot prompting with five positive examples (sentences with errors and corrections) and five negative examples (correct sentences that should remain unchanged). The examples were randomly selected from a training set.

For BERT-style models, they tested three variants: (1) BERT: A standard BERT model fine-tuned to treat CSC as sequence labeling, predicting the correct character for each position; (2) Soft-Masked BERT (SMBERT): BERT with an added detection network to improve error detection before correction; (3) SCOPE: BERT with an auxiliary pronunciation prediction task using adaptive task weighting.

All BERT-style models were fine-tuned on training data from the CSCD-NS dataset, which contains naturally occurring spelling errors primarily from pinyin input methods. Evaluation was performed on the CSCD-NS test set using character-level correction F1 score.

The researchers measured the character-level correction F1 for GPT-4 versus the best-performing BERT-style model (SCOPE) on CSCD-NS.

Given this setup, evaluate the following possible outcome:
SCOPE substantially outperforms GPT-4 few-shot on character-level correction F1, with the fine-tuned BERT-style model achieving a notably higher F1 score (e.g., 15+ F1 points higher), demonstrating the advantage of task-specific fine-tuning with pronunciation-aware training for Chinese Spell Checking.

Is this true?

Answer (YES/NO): YES